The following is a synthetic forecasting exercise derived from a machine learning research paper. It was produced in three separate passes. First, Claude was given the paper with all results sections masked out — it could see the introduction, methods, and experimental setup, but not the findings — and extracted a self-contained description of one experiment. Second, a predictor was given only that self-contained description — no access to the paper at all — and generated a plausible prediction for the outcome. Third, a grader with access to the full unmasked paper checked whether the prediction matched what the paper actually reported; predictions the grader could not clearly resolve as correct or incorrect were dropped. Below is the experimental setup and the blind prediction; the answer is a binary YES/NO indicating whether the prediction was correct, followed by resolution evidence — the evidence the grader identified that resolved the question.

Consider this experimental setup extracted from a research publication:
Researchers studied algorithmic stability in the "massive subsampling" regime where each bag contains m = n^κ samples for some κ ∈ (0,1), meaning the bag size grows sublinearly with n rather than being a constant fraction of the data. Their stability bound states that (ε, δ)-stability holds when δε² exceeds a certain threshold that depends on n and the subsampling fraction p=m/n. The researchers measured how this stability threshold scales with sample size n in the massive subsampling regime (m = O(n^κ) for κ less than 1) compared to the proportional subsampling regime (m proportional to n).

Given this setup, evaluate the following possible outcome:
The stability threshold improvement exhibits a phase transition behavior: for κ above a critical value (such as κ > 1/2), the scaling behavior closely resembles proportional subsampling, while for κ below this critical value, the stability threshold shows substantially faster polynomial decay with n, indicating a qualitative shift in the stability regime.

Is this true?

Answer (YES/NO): NO